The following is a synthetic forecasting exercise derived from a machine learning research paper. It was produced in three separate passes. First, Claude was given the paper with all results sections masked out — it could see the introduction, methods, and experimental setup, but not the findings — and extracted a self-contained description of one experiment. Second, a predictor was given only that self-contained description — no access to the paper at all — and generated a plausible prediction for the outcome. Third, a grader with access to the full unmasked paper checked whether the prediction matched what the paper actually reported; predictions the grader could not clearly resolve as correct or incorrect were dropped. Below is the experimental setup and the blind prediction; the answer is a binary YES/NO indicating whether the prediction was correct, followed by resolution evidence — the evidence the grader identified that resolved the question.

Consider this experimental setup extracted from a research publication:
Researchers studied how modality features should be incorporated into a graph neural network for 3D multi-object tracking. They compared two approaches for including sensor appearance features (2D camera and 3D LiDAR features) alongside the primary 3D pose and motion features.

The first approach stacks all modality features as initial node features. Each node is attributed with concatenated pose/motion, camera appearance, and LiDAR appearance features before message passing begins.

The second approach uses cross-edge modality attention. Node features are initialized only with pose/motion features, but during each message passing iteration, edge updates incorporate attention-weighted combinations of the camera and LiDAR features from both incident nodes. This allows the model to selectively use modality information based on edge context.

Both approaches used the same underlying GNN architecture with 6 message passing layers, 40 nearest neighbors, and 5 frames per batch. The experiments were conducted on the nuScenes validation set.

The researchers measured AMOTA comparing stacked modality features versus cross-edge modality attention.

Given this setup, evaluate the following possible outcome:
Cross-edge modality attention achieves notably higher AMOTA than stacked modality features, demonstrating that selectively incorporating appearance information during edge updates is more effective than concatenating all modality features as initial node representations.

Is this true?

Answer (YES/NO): YES